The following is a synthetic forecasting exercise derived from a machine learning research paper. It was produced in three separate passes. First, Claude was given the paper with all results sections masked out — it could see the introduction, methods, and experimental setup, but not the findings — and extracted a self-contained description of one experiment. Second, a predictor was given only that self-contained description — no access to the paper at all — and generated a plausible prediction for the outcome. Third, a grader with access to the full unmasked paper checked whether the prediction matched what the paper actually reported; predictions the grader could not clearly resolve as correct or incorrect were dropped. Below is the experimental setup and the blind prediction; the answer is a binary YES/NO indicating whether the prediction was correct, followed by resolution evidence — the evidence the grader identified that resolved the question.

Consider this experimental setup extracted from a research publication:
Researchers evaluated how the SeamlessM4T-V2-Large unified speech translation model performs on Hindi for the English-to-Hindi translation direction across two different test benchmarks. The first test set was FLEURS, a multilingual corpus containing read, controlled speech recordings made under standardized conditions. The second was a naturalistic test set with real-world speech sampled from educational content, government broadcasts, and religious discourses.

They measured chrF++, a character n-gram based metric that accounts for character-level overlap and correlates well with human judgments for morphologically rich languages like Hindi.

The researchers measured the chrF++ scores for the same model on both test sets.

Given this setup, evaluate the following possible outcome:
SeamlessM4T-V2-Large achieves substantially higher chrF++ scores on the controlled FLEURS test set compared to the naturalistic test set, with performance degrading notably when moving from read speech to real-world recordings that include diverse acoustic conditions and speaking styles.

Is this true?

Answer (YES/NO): YES